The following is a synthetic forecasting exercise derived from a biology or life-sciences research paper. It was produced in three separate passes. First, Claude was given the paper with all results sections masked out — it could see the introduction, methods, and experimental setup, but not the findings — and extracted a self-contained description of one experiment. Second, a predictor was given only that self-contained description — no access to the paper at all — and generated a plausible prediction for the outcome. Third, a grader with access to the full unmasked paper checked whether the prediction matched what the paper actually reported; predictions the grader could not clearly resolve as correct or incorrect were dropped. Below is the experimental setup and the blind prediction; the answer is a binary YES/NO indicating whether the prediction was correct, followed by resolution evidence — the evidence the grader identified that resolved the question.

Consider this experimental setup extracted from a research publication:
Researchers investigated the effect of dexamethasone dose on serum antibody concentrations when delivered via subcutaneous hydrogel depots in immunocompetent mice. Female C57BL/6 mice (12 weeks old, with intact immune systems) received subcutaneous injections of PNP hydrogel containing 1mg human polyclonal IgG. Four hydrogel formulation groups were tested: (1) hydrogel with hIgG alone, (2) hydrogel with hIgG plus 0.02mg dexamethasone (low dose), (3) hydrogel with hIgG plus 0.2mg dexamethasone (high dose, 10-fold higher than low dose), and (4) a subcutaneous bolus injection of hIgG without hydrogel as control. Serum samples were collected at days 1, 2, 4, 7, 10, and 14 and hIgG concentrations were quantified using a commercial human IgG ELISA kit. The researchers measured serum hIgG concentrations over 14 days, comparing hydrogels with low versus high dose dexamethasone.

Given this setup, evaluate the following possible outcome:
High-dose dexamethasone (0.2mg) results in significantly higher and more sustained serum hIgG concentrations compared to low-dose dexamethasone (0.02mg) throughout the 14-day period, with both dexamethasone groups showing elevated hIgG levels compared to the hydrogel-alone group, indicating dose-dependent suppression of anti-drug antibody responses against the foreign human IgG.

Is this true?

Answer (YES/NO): NO